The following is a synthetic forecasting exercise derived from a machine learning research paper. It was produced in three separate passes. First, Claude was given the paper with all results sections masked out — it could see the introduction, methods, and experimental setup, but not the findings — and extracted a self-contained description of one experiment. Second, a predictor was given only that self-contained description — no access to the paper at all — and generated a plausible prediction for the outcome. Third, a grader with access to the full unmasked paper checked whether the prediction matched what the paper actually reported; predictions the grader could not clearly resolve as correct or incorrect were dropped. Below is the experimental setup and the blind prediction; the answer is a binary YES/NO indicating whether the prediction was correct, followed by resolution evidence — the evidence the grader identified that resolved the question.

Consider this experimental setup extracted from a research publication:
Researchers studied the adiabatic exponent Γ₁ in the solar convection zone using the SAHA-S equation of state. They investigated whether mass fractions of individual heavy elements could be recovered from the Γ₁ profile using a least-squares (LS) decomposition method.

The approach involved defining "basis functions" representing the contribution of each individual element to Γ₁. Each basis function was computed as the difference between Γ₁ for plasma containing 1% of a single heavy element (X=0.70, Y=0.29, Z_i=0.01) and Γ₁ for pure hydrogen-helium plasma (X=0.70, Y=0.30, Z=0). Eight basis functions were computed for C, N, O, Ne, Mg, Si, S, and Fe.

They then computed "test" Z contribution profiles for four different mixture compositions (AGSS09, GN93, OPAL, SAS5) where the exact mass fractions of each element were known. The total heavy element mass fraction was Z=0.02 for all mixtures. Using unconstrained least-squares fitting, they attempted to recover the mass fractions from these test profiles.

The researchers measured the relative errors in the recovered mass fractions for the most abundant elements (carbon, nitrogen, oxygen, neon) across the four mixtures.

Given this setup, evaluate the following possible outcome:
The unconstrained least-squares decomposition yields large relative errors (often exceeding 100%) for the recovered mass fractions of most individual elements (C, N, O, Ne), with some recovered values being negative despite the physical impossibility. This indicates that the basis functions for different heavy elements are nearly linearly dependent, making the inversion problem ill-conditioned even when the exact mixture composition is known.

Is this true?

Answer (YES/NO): NO